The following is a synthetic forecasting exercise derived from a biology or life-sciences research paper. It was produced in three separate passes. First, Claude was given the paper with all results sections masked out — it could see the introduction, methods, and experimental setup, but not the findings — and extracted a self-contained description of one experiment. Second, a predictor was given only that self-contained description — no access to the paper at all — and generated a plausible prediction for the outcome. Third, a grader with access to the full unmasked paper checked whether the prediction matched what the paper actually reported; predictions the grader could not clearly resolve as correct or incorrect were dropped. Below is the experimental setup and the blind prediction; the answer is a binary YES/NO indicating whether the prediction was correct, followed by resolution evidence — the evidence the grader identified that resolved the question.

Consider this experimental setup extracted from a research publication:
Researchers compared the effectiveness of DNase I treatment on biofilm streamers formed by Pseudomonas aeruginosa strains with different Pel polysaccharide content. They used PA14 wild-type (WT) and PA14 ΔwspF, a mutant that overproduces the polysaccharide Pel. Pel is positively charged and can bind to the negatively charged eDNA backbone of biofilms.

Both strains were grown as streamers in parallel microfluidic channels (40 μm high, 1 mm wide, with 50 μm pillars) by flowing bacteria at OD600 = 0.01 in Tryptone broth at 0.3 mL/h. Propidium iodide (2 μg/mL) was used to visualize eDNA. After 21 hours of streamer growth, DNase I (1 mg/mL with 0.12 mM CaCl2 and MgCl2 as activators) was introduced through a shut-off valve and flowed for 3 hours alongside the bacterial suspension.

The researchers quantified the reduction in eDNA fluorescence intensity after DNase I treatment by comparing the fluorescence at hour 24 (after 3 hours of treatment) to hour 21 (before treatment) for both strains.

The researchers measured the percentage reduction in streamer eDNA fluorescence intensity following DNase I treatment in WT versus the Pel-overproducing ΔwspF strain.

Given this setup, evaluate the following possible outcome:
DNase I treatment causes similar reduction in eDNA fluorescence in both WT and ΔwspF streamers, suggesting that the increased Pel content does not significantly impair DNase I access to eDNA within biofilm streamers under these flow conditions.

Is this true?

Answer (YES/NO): NO